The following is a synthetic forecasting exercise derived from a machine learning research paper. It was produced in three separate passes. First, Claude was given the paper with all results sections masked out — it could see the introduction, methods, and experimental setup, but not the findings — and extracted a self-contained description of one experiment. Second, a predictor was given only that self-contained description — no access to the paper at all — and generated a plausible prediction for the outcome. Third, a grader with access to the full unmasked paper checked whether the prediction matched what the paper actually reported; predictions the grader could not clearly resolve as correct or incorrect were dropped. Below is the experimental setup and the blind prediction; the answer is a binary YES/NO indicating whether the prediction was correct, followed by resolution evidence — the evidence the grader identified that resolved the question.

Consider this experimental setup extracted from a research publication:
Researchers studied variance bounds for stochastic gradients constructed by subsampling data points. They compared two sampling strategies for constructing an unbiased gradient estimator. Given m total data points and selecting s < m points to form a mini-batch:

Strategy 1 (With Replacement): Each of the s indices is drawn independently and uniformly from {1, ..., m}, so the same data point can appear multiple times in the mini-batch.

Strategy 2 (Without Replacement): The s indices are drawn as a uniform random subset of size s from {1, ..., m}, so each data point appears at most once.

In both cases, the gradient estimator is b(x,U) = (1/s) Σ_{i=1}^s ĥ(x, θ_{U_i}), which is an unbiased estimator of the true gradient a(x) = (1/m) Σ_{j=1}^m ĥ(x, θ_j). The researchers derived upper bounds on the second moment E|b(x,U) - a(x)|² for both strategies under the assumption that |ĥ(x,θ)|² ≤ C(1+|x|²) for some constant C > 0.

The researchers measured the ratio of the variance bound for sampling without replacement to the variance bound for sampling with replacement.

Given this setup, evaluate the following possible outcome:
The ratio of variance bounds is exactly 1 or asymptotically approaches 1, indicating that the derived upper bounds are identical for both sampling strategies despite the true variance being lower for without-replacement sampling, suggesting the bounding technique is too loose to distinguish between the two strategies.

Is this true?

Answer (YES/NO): NO